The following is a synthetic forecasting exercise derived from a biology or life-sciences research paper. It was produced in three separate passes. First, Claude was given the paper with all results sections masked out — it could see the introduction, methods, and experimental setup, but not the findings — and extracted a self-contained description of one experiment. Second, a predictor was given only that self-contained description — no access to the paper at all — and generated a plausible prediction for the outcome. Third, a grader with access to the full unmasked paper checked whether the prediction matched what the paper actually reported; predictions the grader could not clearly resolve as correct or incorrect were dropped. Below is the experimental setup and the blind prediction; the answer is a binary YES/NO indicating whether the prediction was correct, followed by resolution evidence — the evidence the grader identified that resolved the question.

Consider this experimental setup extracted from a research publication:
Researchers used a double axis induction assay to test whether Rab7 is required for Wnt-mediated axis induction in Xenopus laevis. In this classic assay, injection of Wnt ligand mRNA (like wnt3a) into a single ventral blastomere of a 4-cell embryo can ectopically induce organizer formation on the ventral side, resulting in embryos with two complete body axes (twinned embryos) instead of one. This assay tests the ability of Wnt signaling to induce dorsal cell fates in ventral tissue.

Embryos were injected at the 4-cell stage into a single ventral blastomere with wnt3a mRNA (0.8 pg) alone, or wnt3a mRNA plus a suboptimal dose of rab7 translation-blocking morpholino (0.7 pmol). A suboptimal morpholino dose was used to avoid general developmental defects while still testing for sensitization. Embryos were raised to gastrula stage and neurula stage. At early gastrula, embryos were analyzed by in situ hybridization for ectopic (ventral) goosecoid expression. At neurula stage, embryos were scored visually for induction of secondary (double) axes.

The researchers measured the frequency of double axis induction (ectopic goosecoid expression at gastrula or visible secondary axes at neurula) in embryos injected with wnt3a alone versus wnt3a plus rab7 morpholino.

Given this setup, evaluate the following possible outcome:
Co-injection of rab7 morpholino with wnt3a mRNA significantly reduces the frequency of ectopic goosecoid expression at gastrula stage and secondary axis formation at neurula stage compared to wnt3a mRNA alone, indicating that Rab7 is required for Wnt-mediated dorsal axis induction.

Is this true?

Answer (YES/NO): YES